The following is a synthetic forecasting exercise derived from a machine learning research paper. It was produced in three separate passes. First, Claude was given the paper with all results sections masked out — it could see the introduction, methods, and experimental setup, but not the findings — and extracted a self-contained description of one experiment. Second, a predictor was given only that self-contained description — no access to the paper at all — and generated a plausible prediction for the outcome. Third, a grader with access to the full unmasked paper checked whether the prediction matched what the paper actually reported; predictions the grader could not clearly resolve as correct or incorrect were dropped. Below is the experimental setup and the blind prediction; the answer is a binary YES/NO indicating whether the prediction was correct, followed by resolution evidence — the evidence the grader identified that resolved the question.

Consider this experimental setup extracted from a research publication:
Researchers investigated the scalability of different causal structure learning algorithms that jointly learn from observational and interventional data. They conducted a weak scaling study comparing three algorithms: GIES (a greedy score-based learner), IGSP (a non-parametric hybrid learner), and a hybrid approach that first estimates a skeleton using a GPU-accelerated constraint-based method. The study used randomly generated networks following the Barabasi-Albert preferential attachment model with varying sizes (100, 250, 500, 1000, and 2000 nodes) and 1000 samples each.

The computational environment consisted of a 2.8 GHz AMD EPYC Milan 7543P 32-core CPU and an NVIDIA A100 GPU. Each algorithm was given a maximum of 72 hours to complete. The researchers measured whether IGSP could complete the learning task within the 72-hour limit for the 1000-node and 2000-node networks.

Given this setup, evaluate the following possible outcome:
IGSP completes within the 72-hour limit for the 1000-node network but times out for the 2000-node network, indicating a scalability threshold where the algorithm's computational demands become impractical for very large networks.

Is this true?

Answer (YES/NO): NO